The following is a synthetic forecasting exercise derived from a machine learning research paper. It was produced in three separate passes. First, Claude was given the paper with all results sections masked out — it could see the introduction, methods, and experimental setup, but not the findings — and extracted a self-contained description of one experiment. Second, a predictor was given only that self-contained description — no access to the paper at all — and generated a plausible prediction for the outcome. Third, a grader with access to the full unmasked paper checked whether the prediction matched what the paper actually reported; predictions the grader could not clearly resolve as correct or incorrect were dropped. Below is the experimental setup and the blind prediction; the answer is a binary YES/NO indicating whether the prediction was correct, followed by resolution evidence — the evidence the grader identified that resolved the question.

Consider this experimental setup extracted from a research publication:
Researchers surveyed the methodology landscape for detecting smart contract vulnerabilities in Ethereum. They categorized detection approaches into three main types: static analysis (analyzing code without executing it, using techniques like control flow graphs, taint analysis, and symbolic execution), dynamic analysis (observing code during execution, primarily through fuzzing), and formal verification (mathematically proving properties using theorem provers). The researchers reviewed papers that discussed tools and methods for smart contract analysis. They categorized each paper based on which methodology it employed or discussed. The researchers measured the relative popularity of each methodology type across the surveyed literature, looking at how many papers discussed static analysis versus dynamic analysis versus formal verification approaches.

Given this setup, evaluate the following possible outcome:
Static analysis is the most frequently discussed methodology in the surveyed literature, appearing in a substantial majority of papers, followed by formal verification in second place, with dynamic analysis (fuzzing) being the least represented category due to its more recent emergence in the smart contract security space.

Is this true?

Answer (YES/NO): NO